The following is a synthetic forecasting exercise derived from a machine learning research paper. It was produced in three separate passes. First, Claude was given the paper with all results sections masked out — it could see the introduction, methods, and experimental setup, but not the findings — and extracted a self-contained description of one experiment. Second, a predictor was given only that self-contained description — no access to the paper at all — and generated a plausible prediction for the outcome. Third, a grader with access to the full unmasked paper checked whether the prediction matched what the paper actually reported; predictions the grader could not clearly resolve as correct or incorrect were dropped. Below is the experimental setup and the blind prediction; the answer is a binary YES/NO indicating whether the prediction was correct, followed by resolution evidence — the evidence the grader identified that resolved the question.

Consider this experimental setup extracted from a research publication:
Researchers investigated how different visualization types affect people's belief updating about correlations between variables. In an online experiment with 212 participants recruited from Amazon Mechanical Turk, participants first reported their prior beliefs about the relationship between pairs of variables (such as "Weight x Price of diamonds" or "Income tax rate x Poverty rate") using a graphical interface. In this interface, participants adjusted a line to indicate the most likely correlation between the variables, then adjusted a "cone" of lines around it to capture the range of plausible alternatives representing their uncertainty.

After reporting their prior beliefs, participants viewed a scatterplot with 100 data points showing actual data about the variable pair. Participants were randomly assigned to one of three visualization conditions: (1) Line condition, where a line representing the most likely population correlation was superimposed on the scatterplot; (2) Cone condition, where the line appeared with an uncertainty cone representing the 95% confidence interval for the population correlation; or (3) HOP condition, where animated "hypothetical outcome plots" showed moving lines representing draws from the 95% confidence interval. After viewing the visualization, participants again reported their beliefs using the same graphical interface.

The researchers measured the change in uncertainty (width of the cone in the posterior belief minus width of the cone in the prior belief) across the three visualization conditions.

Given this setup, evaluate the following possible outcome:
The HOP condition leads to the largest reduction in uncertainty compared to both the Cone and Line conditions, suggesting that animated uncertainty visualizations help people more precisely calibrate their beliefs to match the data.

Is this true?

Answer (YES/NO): NO